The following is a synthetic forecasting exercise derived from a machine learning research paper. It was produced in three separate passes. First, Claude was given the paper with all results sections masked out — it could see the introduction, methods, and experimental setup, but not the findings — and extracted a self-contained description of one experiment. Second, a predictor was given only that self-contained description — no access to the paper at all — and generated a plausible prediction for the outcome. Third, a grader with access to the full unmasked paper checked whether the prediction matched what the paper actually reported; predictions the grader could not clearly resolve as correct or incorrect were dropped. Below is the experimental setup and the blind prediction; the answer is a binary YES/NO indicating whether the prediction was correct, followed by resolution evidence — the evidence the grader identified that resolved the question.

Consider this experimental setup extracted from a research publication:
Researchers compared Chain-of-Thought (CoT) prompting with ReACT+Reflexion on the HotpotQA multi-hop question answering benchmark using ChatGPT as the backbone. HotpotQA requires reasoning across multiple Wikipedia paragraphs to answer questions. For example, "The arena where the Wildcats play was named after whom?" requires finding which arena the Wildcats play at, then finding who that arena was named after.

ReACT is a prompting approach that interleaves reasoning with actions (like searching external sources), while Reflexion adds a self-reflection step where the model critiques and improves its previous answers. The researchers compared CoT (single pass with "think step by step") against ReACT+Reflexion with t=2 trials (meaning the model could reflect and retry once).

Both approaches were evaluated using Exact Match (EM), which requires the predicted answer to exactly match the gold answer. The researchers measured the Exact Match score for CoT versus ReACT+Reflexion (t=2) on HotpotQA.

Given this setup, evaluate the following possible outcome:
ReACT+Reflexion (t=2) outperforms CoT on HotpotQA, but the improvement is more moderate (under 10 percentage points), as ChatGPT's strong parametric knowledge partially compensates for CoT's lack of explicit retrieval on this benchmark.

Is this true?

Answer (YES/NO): NO